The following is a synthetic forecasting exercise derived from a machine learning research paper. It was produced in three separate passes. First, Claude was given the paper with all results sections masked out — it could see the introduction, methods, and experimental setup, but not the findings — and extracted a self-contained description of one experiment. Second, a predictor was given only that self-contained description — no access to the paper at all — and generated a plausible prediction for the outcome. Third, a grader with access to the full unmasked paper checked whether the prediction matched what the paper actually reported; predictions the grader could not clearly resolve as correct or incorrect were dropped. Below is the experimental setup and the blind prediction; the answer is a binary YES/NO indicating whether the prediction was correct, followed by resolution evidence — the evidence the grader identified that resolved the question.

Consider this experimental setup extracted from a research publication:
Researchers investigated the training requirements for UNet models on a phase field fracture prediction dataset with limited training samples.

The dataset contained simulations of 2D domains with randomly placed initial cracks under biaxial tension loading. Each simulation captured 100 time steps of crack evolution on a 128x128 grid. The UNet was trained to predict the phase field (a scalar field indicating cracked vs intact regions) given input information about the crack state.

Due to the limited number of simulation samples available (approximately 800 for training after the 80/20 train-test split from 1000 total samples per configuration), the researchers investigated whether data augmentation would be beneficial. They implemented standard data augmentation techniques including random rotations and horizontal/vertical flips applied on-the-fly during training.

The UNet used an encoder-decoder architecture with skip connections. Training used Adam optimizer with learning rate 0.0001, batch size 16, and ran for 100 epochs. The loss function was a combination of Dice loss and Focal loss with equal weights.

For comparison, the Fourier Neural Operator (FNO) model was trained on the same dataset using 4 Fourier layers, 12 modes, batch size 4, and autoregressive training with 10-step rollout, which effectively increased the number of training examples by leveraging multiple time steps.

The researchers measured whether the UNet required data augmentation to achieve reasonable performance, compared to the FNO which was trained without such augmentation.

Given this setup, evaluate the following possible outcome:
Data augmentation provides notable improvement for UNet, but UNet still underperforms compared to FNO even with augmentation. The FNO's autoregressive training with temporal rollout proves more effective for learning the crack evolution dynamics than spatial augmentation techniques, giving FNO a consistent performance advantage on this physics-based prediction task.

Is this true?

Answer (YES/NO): NO